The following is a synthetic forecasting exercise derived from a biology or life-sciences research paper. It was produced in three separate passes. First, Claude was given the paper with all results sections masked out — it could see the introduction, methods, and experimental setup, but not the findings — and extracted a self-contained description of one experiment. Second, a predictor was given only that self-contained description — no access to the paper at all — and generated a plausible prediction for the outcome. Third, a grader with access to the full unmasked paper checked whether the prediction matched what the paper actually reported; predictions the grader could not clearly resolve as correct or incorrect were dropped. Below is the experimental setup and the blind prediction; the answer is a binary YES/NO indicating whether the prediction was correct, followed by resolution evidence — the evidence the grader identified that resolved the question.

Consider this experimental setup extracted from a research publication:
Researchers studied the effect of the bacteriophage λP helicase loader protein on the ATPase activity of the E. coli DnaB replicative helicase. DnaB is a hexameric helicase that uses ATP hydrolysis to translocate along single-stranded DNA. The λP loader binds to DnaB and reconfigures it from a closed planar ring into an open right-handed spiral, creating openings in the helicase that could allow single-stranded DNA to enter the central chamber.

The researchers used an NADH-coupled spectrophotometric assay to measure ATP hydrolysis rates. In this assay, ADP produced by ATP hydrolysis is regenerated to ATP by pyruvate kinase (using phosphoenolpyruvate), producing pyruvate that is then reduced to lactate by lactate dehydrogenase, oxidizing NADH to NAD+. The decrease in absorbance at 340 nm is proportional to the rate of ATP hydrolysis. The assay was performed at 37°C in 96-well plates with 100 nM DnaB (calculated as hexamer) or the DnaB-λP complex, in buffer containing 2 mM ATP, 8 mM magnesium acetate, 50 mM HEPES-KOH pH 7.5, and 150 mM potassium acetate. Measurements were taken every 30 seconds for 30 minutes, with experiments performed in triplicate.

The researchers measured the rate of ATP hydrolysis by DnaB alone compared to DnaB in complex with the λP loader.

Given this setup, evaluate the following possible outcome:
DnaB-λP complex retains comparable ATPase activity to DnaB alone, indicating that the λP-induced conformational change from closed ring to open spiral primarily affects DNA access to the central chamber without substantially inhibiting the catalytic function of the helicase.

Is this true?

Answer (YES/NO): NO